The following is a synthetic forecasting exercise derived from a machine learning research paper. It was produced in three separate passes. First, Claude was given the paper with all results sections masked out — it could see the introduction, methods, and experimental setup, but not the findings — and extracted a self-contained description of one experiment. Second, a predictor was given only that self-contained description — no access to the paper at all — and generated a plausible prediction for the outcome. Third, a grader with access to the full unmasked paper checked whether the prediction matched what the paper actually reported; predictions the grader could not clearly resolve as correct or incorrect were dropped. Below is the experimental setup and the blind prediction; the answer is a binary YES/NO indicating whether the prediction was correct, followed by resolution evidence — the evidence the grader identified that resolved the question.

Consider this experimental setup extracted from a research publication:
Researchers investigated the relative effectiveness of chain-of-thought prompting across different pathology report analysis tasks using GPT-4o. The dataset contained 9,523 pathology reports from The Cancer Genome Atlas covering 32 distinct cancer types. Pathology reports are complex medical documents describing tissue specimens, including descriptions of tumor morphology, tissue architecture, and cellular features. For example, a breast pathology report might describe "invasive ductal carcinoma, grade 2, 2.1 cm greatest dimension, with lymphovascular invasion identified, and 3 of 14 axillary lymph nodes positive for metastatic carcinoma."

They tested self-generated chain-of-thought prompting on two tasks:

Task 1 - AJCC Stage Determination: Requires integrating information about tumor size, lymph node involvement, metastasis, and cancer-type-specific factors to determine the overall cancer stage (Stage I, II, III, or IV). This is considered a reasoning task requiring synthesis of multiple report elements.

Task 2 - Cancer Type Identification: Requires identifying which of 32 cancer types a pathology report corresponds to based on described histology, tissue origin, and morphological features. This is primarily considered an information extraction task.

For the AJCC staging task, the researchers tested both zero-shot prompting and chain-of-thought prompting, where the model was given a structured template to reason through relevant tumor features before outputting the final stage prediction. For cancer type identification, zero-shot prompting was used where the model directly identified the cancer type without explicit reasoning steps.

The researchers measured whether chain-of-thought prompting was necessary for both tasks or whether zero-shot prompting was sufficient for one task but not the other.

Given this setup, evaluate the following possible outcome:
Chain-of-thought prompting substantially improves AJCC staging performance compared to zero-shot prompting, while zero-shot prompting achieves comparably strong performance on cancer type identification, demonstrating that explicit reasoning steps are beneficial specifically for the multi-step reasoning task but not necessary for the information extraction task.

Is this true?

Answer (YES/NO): YES